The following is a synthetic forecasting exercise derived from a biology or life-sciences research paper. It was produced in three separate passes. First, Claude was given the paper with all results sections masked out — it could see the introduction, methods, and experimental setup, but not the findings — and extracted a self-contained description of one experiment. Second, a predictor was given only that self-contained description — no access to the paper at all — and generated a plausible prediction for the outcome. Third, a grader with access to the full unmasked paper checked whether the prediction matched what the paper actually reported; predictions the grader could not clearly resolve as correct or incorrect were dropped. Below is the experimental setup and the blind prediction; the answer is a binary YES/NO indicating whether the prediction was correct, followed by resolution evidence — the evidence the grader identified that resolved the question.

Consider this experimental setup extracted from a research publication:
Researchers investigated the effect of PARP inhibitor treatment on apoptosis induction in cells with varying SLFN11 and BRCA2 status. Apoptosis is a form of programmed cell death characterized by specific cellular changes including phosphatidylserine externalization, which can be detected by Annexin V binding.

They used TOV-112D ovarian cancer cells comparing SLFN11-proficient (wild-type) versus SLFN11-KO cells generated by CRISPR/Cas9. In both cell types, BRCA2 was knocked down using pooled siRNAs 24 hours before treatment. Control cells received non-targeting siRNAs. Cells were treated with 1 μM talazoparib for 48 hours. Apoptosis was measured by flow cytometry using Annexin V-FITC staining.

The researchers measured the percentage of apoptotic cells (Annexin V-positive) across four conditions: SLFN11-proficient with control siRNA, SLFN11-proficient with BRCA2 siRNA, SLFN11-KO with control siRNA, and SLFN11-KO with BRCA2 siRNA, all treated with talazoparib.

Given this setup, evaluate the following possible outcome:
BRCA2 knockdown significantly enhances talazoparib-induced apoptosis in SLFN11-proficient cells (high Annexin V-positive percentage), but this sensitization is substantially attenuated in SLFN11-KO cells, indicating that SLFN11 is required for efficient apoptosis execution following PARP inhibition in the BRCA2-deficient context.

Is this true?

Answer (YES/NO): YES